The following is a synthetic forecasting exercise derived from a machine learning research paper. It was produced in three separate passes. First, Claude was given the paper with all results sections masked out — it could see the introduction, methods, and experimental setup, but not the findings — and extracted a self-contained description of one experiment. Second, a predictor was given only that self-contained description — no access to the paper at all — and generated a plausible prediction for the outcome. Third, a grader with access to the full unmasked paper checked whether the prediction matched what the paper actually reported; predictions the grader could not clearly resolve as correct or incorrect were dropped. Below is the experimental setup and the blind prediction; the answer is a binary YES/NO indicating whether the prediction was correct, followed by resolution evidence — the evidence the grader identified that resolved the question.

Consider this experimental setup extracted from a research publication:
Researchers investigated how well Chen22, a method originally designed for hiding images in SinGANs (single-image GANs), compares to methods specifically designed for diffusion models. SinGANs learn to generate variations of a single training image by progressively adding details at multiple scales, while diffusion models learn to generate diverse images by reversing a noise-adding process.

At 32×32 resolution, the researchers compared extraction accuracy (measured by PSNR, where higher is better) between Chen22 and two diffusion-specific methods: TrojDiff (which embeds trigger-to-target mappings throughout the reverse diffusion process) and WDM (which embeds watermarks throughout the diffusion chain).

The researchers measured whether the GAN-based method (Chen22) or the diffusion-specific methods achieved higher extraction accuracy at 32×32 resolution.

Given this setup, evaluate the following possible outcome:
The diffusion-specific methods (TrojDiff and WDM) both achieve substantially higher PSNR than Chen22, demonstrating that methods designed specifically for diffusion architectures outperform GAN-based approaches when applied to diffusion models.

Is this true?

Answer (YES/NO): NO